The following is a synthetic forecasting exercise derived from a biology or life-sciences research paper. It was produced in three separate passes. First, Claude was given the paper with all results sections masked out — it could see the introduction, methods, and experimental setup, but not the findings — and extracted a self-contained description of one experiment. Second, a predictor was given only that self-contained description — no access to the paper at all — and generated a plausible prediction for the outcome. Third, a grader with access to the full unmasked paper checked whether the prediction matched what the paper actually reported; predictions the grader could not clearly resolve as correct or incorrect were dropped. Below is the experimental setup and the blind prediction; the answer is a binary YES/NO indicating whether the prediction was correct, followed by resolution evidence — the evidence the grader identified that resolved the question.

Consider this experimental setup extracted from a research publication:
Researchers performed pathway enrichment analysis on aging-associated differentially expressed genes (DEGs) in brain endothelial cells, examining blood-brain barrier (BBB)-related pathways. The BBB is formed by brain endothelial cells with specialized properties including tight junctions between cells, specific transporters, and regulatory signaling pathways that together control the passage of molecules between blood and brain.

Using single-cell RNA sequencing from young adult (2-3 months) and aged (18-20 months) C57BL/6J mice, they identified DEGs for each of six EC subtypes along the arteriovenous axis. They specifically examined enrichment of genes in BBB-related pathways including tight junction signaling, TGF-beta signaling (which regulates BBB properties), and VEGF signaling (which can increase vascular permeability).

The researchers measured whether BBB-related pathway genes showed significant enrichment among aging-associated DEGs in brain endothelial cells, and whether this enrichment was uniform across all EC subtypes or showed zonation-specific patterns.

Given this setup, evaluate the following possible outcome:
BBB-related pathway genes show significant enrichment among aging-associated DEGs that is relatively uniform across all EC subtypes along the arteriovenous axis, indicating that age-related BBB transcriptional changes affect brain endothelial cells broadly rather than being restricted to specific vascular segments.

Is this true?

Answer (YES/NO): NO